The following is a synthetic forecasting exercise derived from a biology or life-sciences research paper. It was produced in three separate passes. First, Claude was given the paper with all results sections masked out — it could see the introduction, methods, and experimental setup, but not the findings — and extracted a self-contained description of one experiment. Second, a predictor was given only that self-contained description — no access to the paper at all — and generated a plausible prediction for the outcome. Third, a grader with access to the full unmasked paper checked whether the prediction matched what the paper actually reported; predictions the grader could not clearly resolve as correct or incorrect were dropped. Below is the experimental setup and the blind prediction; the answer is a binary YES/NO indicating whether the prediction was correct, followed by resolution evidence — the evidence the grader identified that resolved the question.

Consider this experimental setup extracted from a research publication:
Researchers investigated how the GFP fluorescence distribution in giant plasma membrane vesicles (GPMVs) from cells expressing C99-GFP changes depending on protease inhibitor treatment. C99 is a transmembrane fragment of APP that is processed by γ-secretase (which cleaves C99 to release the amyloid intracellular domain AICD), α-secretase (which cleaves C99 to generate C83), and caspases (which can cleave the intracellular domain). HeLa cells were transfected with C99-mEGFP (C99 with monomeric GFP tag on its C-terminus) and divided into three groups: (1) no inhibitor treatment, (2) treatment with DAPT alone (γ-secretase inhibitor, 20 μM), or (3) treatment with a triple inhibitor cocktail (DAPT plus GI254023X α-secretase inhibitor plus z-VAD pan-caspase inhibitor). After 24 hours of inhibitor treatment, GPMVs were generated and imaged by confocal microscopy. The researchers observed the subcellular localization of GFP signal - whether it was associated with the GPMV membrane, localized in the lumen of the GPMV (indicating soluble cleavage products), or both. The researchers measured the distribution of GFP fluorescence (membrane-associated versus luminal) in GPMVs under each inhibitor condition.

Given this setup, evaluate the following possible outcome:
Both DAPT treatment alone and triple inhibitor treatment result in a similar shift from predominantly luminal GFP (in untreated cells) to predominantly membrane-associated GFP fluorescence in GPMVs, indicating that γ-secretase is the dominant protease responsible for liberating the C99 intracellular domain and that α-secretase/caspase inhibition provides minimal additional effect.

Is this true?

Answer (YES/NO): NO